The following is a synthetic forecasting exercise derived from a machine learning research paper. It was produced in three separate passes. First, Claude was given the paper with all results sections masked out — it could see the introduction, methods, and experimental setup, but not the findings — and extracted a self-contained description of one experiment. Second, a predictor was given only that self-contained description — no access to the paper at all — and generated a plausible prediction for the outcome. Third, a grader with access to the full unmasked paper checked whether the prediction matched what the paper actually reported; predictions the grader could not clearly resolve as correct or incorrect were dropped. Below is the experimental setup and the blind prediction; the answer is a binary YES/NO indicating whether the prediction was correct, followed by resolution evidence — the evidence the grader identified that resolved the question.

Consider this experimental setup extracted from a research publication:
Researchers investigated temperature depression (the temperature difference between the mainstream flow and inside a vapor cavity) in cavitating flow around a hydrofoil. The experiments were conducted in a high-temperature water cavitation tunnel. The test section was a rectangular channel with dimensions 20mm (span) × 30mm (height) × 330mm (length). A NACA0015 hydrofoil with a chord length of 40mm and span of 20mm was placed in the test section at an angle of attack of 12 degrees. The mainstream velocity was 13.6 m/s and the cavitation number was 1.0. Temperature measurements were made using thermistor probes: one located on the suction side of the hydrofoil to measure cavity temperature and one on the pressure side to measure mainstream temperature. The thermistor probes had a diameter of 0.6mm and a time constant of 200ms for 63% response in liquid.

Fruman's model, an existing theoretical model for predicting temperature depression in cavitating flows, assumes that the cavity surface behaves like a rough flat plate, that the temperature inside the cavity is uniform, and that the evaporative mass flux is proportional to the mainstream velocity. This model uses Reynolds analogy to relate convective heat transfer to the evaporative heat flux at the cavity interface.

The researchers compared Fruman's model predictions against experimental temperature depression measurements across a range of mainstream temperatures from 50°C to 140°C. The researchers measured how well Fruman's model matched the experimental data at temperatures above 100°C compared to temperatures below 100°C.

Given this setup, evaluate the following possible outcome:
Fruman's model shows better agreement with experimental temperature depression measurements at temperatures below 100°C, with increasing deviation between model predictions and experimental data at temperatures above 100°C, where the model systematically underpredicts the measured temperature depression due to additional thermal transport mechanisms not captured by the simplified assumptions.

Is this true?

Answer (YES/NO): NO